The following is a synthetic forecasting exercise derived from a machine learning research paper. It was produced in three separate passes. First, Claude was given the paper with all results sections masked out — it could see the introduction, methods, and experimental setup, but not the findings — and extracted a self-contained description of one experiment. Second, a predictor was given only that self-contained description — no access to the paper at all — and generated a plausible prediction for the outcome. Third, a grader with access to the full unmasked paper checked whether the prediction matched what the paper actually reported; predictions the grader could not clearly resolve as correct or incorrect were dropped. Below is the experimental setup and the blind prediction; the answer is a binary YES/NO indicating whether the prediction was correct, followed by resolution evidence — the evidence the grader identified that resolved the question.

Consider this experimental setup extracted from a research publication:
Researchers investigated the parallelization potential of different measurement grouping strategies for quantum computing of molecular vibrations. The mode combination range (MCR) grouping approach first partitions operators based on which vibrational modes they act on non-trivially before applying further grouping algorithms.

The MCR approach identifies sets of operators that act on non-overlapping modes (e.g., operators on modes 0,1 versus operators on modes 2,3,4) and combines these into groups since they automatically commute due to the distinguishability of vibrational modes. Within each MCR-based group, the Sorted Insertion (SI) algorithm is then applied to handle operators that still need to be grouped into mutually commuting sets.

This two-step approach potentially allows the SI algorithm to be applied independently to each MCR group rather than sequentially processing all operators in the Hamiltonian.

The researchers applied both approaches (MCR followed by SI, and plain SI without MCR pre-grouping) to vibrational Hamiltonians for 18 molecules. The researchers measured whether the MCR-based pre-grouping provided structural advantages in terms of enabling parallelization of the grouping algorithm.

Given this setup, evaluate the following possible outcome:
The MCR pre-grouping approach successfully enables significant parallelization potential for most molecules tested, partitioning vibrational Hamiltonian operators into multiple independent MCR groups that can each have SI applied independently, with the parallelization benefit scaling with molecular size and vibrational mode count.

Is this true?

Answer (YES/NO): NO